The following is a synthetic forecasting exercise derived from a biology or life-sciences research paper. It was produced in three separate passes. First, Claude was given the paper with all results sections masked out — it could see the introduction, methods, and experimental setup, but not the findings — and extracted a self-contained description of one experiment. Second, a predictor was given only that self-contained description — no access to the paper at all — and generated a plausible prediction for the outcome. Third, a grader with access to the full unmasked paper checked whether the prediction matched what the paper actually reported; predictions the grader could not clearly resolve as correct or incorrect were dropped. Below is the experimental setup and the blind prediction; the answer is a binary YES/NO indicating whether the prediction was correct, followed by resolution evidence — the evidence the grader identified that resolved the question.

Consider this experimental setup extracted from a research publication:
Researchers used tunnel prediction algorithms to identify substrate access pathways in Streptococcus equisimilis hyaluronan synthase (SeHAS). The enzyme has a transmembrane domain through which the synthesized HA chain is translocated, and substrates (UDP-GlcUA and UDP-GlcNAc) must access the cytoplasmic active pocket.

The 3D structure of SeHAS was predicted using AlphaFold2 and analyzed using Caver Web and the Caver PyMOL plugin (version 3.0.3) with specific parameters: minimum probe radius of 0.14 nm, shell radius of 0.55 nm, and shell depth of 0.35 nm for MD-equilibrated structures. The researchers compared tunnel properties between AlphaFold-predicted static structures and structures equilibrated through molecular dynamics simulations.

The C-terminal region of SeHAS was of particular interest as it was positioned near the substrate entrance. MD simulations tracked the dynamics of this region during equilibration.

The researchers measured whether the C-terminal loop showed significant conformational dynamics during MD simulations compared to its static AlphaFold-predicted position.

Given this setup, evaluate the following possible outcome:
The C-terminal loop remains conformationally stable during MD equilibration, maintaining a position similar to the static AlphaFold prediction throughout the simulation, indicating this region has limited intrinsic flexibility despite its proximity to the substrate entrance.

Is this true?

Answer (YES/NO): NO